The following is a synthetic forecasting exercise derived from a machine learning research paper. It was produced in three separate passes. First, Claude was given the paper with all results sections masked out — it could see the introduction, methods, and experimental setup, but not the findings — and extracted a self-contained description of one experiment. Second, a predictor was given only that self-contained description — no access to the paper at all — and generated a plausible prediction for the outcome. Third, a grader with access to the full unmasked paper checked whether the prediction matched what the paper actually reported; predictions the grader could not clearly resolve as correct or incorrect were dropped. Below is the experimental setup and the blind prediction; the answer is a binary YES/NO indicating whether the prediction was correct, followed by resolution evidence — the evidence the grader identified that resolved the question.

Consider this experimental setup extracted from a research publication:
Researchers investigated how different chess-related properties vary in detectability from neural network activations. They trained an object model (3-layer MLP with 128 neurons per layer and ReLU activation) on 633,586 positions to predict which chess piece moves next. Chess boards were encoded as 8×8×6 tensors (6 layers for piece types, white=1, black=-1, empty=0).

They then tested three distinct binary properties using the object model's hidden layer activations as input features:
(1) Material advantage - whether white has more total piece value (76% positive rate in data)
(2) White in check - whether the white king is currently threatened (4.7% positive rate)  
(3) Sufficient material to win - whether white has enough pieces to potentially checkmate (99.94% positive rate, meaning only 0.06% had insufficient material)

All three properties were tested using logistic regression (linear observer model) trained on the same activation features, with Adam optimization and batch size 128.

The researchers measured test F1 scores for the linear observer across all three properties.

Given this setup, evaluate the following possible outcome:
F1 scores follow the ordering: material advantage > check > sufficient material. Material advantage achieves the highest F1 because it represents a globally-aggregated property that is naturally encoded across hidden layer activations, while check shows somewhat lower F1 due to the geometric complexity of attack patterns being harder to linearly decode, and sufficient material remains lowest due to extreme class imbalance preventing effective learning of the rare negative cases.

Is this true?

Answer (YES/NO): YES